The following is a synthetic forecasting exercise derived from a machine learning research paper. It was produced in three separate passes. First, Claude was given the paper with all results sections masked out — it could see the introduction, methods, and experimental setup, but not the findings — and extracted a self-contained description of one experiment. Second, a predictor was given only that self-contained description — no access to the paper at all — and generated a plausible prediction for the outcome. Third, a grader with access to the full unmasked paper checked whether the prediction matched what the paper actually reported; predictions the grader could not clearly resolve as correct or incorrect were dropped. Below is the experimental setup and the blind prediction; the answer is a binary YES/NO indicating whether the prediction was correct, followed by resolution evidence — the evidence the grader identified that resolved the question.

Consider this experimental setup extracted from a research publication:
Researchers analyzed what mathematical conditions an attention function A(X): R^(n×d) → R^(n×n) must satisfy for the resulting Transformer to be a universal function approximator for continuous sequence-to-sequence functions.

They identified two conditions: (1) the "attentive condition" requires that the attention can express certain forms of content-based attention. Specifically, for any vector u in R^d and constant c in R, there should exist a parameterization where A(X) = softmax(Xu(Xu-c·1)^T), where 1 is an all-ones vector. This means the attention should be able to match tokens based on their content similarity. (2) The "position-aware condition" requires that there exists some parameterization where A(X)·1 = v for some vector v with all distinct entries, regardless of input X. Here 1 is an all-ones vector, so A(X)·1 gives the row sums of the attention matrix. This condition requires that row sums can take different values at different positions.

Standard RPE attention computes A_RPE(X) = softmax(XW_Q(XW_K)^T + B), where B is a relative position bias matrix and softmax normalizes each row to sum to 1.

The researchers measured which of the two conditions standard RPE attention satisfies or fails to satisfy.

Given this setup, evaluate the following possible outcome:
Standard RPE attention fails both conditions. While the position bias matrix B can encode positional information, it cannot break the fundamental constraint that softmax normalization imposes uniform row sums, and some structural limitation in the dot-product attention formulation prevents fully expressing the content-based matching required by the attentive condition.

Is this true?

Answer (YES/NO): NO